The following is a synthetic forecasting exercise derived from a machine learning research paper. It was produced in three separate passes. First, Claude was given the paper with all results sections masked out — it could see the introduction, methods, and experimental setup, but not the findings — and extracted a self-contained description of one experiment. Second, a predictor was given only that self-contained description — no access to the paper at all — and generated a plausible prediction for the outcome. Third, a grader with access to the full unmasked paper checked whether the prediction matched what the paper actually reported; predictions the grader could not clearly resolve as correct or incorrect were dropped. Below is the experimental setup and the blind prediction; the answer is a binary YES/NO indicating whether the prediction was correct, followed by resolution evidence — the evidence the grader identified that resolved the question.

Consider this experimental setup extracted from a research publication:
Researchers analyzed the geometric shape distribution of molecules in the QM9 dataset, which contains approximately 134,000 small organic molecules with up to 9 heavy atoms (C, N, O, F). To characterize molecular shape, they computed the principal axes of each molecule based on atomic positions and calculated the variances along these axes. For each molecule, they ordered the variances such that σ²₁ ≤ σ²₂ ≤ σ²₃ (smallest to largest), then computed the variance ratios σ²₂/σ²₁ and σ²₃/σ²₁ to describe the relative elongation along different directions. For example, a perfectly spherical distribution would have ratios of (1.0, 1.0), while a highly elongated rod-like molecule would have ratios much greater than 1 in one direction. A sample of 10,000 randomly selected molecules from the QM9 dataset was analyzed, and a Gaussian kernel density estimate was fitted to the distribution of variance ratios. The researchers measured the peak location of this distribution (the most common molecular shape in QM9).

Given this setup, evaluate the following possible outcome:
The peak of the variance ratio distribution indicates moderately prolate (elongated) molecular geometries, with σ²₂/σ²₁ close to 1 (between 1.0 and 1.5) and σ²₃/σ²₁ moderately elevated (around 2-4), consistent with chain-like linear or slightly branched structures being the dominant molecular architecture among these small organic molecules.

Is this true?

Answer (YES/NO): YES